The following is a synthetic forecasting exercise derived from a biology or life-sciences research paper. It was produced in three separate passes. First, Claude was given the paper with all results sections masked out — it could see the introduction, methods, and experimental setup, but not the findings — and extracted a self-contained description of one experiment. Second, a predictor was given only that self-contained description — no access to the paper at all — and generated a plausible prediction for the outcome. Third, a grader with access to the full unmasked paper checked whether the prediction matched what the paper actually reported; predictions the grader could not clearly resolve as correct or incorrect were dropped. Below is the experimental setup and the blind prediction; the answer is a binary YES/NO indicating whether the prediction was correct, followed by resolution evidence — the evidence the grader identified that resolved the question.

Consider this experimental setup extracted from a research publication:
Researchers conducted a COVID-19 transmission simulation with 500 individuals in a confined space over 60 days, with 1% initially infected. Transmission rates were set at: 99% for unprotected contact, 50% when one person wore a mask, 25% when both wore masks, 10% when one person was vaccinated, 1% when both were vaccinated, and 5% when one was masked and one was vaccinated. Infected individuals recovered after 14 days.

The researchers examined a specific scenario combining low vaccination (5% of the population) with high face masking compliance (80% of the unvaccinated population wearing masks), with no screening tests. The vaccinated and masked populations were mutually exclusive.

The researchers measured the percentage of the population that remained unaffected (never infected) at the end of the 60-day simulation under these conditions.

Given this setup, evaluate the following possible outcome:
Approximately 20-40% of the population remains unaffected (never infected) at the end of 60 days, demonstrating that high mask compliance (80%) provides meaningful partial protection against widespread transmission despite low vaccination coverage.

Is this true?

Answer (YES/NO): NO